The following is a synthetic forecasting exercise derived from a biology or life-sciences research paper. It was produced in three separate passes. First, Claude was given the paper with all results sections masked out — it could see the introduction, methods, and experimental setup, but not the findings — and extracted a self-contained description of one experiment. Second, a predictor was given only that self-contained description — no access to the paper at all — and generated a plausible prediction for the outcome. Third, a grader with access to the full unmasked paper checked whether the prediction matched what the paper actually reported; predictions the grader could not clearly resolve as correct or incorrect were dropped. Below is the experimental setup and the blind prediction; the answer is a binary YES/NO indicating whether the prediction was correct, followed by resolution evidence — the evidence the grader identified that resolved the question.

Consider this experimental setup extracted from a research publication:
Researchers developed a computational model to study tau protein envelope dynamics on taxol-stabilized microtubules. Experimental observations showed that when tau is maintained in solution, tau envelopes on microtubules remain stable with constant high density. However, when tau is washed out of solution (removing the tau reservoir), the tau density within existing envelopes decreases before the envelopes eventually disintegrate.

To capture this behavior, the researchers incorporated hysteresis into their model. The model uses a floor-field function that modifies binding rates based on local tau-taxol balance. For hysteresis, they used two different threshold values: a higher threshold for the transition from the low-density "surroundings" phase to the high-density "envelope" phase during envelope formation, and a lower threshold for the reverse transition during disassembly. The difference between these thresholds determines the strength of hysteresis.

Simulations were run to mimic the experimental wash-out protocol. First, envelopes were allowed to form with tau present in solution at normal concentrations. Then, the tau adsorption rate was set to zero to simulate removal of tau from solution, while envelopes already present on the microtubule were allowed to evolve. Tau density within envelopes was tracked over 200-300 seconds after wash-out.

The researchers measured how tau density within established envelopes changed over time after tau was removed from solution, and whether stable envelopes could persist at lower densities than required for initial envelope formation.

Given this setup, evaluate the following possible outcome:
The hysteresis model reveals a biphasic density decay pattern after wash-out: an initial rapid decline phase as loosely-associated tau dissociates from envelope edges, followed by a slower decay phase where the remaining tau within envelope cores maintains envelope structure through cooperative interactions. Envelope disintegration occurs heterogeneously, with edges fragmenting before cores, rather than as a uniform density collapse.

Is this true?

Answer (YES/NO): NO